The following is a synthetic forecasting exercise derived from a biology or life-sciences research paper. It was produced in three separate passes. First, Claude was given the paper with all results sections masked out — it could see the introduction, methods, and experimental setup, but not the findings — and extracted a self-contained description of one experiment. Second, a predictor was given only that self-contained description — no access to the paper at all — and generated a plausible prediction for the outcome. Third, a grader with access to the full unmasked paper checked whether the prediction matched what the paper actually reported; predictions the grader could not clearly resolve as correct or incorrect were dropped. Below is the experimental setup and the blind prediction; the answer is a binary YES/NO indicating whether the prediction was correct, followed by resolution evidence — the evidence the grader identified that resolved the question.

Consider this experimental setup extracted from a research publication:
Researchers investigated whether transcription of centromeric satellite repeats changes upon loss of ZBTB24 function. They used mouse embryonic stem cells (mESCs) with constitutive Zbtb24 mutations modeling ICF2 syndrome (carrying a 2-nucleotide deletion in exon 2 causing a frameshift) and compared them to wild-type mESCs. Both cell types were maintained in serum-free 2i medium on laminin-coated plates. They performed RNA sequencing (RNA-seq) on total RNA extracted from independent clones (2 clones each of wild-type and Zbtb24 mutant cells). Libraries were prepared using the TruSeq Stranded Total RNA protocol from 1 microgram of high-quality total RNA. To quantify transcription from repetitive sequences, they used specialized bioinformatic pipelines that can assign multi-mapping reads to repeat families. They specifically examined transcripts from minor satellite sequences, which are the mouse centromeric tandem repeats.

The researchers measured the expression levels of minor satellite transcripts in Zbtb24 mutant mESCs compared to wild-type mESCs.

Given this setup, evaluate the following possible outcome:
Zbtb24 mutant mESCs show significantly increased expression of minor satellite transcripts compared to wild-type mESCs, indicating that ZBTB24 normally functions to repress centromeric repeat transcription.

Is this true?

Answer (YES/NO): YES